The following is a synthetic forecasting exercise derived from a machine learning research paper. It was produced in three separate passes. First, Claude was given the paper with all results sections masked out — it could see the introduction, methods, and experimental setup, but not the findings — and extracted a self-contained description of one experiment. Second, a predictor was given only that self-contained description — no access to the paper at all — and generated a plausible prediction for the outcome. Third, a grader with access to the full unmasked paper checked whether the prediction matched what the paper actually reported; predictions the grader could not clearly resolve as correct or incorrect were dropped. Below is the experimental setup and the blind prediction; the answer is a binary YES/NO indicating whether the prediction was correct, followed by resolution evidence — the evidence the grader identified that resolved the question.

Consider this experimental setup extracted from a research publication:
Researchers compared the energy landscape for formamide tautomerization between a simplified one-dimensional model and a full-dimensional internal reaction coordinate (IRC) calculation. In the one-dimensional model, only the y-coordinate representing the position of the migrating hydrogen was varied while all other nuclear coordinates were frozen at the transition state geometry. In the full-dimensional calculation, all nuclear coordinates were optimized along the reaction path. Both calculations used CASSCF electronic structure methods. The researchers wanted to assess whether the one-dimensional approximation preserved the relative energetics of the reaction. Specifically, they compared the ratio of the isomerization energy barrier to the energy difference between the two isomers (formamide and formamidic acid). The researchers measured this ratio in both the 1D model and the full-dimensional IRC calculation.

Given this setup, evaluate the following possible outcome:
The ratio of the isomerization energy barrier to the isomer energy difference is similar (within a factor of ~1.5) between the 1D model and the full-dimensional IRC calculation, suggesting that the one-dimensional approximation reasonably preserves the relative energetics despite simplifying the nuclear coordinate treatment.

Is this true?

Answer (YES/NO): YES